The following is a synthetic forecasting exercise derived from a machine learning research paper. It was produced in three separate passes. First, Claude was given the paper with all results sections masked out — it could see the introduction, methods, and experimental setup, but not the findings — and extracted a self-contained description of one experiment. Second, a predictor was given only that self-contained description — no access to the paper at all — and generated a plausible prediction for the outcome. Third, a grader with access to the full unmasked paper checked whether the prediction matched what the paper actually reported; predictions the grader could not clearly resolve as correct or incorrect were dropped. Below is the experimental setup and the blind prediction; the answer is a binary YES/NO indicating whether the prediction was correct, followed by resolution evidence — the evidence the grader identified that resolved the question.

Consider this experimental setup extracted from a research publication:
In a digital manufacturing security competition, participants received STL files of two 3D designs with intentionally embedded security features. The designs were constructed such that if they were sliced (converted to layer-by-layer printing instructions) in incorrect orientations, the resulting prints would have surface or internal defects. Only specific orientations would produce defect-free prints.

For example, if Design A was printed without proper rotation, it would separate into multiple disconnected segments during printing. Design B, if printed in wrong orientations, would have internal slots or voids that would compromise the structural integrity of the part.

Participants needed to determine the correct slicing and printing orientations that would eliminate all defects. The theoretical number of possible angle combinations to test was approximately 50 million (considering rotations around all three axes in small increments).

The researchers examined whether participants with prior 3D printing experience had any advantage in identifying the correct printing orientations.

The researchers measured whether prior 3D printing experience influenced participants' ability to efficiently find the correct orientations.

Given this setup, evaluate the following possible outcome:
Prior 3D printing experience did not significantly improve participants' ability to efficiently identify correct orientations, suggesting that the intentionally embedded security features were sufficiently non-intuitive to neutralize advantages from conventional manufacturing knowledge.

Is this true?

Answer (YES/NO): NO